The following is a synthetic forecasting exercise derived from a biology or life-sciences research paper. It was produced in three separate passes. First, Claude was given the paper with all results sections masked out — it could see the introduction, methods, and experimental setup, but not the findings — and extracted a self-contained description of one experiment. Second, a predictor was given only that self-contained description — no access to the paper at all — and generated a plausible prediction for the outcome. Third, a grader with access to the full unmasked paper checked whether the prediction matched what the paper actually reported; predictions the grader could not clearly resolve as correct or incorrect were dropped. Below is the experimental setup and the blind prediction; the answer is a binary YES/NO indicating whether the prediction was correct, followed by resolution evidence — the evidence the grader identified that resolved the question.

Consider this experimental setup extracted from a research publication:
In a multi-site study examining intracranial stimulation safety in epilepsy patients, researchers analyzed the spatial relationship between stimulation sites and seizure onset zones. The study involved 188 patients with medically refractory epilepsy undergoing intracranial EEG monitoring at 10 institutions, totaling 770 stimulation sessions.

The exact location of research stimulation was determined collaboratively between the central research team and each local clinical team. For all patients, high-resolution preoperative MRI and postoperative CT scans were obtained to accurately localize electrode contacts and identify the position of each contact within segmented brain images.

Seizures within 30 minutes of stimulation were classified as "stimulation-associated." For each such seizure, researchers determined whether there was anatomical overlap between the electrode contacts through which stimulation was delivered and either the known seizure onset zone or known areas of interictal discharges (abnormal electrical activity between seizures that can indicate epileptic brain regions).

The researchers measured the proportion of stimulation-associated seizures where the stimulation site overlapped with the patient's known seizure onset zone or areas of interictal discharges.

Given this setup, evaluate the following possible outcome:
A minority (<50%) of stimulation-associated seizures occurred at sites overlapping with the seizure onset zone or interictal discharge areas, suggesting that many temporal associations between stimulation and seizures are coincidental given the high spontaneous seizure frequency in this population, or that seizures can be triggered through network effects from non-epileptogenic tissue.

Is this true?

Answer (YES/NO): YES